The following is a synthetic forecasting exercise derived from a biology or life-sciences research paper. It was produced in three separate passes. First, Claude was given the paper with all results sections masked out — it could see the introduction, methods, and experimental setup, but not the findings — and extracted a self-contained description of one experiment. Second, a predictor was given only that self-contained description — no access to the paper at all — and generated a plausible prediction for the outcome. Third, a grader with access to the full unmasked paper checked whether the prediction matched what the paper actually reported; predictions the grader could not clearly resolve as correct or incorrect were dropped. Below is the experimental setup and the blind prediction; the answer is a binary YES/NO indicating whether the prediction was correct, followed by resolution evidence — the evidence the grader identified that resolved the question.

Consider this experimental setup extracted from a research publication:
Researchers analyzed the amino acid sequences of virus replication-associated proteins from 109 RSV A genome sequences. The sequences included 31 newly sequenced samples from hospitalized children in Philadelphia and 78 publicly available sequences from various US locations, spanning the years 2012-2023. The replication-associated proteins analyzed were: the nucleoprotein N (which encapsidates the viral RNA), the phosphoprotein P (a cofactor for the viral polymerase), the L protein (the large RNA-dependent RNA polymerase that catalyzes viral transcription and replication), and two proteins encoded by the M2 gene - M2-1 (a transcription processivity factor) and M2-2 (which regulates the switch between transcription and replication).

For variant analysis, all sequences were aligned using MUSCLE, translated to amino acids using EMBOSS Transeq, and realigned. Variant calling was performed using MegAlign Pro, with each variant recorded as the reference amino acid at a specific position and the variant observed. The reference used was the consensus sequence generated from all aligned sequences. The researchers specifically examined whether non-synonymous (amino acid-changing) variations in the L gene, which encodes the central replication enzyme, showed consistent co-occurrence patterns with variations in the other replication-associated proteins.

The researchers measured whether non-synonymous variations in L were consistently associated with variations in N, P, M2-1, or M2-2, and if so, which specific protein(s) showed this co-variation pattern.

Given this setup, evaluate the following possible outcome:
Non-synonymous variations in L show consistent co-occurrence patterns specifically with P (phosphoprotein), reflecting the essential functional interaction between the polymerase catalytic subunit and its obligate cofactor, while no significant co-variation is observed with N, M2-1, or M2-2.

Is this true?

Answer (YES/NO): NO